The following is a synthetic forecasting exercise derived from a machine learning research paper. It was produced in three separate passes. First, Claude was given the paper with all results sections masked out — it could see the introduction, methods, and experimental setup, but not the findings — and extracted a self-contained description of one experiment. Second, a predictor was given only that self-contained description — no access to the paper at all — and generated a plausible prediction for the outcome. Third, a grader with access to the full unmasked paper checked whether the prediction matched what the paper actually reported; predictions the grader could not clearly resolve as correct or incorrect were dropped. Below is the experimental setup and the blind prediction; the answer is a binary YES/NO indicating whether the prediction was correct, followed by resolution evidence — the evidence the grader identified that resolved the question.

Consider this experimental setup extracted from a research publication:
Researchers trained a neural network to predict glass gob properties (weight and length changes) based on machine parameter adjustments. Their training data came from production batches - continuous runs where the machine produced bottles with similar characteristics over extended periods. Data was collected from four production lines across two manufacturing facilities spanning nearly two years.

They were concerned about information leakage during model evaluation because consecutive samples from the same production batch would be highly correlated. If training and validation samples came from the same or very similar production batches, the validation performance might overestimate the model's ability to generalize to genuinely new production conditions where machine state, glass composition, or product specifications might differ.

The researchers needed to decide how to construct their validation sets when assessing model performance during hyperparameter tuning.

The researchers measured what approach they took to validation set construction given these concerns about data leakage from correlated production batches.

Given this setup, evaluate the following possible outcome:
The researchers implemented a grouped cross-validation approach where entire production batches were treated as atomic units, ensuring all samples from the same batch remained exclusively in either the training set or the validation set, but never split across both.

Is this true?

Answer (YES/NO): NO